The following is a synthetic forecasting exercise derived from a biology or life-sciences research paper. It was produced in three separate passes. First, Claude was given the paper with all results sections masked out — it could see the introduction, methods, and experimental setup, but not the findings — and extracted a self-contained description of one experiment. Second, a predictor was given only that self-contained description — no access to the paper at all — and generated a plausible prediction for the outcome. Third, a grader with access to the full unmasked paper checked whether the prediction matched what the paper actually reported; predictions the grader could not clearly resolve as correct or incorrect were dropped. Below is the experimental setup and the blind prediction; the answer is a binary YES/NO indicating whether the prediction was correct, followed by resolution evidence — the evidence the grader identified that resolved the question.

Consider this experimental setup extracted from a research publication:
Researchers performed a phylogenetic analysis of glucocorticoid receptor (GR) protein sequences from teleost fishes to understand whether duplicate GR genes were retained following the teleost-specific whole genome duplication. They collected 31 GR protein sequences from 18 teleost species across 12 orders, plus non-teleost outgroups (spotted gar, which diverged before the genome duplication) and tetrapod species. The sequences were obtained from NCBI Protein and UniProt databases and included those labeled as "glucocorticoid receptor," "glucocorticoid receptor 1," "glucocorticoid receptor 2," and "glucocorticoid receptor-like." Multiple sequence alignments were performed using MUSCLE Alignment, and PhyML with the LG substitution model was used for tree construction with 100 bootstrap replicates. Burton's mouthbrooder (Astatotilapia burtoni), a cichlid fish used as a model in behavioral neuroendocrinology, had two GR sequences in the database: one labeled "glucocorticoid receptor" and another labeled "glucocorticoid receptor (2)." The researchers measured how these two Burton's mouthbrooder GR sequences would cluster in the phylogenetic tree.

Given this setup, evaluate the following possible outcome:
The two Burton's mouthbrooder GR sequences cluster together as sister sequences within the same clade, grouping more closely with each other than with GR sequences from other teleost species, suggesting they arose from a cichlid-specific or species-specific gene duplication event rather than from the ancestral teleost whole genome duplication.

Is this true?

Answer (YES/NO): NO